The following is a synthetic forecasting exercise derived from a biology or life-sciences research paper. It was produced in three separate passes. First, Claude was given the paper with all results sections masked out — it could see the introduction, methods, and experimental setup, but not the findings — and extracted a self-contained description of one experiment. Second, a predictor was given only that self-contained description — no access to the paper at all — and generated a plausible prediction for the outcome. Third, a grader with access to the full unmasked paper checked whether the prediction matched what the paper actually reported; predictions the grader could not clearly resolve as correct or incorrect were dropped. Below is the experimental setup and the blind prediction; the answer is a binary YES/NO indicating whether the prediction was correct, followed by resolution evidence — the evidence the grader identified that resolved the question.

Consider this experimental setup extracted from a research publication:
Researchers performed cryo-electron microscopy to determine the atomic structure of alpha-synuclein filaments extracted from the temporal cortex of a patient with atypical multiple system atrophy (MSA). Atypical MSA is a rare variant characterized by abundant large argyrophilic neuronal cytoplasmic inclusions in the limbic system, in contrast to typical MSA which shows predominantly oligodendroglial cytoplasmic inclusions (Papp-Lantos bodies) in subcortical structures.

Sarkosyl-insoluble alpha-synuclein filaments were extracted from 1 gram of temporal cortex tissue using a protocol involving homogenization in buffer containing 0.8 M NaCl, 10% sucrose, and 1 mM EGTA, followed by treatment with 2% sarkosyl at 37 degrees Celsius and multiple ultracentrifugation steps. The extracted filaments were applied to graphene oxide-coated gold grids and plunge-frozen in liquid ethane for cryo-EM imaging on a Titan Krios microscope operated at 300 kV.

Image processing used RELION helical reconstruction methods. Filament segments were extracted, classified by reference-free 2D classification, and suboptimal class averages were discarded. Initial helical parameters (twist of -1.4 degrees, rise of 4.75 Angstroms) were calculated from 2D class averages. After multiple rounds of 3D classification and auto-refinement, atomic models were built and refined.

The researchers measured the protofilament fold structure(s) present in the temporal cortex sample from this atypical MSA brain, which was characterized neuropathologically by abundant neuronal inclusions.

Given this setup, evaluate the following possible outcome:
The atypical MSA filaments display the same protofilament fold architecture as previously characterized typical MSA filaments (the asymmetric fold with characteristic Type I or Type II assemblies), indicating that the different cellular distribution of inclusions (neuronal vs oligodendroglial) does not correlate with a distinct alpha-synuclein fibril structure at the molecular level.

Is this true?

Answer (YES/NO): NO